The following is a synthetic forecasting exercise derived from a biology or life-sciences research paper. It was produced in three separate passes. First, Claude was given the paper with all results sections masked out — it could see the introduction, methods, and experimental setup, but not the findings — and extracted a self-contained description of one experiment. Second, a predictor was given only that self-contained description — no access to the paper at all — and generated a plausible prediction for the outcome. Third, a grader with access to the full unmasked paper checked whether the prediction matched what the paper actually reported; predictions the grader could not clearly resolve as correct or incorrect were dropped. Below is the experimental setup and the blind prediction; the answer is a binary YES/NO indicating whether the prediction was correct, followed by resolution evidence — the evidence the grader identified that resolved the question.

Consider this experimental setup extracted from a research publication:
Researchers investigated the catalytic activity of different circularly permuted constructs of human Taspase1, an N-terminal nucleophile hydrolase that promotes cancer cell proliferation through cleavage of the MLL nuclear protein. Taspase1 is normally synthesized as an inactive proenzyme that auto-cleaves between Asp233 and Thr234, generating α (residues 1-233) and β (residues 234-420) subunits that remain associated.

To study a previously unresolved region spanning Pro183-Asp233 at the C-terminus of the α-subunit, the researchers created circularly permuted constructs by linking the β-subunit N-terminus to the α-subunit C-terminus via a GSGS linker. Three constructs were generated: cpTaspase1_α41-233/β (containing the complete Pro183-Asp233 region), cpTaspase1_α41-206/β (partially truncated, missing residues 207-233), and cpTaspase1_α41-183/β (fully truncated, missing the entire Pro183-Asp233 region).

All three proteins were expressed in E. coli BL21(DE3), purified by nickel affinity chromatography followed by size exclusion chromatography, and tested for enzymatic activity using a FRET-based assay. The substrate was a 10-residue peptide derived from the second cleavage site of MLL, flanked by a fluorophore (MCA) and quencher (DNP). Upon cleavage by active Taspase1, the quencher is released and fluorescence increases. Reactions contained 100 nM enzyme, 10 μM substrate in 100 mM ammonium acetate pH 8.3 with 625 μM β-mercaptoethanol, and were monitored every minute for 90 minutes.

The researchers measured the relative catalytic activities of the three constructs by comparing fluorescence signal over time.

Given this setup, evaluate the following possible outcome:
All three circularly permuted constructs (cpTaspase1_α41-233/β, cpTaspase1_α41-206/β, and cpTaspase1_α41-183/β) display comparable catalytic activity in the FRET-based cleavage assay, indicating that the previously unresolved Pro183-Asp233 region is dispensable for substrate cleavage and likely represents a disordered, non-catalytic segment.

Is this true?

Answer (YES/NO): NO